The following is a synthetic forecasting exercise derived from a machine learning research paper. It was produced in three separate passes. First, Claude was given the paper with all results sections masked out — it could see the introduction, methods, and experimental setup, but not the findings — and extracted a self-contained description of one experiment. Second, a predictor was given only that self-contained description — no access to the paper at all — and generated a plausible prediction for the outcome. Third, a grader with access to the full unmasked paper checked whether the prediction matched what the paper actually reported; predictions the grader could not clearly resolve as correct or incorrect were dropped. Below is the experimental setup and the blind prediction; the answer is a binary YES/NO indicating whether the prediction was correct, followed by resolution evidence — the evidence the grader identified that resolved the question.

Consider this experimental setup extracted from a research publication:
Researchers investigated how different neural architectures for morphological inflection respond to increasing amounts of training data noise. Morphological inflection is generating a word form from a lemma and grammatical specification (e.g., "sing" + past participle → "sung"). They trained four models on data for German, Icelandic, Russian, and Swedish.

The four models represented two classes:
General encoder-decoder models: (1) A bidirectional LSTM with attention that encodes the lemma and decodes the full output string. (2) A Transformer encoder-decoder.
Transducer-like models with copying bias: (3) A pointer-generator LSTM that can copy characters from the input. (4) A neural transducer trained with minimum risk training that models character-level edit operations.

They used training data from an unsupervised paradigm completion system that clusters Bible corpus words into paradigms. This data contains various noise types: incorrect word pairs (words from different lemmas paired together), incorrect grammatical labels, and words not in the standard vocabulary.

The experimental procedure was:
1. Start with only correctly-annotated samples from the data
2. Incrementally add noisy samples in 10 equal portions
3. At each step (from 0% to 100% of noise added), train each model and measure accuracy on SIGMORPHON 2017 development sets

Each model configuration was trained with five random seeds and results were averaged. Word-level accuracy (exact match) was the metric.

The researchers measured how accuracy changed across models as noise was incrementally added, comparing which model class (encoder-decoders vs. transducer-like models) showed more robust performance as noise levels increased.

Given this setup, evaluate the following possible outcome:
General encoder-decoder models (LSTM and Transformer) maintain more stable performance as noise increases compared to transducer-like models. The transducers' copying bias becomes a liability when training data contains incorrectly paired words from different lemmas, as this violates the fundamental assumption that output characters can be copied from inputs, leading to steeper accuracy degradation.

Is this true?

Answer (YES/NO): YES